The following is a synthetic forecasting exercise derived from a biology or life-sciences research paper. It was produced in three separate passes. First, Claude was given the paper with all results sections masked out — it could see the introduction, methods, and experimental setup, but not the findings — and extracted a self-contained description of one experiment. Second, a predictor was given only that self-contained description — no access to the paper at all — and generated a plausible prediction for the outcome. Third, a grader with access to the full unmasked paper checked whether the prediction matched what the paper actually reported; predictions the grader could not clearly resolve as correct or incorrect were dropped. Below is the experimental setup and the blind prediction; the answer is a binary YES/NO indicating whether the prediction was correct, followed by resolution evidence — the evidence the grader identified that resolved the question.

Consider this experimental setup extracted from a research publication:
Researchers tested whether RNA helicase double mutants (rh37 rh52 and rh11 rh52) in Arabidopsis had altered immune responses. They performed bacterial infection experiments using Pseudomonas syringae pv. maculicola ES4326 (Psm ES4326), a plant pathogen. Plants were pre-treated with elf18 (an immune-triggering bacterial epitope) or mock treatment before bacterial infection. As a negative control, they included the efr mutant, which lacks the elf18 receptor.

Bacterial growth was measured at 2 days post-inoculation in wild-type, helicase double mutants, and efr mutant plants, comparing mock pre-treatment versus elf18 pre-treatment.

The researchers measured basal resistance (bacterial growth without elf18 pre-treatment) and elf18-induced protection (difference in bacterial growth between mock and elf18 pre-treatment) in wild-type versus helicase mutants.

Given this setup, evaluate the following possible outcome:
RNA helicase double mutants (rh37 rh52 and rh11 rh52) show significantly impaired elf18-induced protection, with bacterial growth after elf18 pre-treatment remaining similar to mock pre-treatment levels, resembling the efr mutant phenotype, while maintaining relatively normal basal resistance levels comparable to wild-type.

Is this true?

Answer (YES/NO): NO